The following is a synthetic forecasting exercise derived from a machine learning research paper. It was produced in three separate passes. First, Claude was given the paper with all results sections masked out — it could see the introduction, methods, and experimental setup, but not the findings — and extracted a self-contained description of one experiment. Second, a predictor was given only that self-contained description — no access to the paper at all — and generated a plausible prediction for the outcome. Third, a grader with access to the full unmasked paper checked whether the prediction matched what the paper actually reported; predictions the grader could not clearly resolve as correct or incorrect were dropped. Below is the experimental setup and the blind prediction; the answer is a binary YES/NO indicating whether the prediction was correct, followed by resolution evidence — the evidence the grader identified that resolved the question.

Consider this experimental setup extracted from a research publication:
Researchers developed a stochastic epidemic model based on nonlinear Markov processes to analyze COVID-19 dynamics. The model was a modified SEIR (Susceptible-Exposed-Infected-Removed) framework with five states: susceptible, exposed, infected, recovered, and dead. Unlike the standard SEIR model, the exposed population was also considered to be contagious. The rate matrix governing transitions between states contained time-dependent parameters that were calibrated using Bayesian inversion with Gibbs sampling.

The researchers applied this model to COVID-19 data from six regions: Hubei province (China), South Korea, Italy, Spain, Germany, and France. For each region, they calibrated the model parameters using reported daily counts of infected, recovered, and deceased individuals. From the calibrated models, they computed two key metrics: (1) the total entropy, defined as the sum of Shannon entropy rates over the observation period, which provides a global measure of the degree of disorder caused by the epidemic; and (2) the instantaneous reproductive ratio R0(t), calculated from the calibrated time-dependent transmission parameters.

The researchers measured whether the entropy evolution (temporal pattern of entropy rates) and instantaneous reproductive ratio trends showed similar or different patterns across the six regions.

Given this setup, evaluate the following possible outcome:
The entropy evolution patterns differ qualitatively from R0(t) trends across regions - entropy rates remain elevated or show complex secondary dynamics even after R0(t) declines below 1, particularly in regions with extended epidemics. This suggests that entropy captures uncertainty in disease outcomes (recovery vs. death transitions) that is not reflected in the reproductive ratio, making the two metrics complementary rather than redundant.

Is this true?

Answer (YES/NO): NO